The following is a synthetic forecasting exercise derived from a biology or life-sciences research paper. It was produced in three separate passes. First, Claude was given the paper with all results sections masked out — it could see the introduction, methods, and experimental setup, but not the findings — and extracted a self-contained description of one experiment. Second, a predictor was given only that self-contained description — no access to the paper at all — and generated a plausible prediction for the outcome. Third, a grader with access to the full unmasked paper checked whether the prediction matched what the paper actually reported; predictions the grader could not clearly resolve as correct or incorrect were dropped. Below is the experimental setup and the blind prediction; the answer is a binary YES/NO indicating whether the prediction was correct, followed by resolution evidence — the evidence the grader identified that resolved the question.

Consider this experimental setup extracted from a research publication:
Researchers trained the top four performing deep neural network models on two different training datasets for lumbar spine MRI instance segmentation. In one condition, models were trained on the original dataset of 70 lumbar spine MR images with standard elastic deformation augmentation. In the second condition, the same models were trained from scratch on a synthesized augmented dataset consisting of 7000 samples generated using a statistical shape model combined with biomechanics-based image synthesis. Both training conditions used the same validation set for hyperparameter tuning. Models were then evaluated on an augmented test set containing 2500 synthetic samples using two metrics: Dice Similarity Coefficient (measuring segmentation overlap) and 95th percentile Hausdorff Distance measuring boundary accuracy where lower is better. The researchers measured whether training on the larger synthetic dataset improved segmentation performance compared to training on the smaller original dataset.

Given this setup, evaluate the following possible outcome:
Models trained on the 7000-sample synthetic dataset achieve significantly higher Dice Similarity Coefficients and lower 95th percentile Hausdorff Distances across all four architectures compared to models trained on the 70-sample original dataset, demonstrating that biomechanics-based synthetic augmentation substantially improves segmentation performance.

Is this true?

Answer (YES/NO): NO